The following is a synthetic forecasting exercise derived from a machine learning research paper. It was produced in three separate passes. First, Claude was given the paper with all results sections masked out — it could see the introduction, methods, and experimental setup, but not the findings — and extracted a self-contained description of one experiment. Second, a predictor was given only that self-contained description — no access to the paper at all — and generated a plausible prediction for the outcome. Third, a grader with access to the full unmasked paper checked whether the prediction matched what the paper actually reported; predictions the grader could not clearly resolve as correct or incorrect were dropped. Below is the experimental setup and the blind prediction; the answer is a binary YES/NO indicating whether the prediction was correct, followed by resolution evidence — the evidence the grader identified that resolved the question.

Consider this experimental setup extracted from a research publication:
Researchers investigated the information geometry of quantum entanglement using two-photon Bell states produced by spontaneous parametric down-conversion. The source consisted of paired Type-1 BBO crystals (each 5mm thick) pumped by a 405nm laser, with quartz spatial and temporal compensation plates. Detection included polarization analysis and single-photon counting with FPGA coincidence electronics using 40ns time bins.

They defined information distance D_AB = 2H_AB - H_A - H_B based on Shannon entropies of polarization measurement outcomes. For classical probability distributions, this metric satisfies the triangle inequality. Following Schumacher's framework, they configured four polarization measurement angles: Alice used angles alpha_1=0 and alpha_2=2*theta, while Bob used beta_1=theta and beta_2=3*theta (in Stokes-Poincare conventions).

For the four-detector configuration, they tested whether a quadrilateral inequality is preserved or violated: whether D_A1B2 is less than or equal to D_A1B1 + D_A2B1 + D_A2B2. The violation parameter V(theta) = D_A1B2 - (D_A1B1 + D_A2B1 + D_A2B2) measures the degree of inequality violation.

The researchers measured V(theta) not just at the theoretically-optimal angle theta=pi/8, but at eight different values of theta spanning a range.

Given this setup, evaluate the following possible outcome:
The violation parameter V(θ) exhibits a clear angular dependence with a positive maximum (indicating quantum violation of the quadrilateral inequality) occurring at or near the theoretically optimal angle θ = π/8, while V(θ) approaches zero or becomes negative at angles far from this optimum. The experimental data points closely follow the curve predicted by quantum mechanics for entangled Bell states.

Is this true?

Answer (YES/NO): NO